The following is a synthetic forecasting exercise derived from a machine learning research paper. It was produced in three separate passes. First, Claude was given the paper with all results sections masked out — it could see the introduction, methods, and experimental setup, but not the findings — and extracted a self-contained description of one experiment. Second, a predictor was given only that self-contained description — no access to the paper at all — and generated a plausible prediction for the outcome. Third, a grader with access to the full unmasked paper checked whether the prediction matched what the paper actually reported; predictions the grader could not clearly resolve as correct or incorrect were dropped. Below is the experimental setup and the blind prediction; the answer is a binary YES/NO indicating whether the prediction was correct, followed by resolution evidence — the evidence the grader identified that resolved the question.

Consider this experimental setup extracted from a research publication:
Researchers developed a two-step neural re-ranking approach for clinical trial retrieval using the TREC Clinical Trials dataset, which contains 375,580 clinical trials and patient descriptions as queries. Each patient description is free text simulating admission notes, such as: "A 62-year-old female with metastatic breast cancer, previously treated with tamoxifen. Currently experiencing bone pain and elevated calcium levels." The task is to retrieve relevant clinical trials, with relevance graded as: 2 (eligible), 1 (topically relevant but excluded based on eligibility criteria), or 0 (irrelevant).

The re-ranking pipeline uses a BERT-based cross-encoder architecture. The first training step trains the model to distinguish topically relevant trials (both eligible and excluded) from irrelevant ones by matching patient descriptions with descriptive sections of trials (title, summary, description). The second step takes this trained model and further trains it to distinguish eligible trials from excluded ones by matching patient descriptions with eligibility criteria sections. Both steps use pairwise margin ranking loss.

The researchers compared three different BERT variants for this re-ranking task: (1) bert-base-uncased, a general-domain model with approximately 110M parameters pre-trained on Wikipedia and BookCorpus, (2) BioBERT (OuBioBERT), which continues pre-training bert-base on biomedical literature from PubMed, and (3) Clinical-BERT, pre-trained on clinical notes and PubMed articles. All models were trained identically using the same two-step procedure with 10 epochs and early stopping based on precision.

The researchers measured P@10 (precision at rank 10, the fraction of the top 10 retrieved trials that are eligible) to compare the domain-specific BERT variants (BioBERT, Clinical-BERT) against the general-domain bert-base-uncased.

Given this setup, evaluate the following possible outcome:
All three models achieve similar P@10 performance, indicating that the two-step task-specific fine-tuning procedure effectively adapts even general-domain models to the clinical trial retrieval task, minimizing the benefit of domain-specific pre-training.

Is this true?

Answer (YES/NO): NO